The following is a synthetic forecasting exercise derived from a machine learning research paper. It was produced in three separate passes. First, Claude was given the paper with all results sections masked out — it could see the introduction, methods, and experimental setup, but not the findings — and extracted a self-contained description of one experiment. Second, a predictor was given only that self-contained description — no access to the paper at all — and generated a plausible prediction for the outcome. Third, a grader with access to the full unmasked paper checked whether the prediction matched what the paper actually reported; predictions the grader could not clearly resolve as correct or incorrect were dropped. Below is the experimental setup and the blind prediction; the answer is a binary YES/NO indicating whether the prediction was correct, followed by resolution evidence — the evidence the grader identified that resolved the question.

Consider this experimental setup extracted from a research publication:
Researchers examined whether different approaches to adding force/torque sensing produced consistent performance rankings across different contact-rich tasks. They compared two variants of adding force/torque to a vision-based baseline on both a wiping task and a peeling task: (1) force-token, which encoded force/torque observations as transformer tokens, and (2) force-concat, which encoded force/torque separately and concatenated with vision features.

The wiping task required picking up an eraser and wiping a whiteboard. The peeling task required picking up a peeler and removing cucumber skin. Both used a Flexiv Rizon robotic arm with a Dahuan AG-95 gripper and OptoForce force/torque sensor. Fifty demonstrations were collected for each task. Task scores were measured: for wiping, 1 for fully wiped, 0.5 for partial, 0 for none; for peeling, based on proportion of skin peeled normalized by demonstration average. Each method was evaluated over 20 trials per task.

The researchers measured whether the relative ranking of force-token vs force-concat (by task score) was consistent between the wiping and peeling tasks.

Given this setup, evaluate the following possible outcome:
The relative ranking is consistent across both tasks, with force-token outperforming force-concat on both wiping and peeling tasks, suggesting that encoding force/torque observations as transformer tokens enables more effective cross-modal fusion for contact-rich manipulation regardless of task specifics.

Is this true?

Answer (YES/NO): NO